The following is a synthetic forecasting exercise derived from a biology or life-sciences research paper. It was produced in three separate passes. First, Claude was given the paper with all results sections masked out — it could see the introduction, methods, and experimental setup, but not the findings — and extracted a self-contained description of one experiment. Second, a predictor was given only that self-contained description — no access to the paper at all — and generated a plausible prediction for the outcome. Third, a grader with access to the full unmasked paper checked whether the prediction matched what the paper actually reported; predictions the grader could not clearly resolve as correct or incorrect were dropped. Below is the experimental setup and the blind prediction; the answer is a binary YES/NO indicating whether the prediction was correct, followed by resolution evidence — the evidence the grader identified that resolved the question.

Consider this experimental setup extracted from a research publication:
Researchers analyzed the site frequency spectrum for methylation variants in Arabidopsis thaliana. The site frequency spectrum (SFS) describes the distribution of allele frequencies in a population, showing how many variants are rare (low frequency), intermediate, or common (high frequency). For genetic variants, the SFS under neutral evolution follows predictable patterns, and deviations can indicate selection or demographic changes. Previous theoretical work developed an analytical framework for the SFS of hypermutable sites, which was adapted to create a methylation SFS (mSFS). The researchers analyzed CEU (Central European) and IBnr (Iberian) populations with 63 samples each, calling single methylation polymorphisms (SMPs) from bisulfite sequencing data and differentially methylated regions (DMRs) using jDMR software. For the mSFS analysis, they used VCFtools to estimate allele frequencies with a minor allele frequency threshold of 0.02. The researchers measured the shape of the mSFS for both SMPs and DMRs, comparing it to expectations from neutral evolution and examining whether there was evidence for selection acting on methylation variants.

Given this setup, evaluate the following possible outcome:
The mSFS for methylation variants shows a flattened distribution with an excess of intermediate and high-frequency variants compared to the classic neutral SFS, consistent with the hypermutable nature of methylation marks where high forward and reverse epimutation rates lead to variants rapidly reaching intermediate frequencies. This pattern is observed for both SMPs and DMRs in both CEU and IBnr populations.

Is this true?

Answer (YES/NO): NO